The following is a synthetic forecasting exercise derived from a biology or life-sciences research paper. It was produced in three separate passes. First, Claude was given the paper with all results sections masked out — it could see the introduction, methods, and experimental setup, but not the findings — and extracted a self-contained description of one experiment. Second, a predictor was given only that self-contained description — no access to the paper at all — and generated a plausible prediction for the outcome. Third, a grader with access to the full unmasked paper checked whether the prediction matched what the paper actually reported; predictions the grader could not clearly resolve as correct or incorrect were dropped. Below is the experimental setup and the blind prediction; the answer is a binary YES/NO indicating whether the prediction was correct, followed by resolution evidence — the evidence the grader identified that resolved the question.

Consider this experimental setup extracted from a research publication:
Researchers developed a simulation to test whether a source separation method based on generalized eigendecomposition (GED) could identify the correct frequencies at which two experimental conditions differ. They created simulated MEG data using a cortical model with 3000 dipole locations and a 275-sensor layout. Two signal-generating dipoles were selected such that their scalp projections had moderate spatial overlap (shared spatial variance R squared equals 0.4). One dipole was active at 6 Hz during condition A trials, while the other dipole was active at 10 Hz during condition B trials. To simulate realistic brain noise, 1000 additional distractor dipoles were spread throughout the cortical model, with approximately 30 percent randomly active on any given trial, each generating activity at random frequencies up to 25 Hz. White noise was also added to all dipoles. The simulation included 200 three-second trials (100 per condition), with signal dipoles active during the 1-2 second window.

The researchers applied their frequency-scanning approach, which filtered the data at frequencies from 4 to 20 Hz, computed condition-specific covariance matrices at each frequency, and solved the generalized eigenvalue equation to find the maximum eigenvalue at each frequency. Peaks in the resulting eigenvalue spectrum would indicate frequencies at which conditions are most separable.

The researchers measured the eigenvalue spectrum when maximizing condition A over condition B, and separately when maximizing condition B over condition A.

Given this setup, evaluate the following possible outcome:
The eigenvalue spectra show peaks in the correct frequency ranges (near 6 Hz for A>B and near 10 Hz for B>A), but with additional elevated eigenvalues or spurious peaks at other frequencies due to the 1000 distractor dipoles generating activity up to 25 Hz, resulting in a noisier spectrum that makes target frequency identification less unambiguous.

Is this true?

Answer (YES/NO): NO